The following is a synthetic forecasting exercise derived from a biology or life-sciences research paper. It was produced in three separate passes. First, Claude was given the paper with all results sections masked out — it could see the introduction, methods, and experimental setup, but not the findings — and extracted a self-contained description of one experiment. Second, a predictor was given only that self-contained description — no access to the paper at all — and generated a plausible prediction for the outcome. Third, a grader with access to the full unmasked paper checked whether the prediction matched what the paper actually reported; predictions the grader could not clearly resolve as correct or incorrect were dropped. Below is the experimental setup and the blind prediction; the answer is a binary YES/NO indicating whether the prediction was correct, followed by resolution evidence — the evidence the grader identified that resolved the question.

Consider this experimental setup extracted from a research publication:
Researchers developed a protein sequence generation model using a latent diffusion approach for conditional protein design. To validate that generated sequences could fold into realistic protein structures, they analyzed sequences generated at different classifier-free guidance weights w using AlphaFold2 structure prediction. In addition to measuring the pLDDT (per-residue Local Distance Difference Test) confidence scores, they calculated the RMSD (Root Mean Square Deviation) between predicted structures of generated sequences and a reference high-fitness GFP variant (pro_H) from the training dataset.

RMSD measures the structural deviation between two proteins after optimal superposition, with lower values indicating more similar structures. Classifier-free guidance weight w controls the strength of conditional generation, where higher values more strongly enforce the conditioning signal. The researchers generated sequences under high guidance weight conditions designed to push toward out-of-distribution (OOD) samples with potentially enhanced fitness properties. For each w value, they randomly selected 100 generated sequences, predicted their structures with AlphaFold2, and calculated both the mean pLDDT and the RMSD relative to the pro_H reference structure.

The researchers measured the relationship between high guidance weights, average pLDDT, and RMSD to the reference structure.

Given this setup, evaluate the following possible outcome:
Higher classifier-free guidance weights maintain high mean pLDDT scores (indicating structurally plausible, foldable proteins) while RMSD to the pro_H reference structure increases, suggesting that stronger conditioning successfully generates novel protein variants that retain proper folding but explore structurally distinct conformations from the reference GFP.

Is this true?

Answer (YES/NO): NO